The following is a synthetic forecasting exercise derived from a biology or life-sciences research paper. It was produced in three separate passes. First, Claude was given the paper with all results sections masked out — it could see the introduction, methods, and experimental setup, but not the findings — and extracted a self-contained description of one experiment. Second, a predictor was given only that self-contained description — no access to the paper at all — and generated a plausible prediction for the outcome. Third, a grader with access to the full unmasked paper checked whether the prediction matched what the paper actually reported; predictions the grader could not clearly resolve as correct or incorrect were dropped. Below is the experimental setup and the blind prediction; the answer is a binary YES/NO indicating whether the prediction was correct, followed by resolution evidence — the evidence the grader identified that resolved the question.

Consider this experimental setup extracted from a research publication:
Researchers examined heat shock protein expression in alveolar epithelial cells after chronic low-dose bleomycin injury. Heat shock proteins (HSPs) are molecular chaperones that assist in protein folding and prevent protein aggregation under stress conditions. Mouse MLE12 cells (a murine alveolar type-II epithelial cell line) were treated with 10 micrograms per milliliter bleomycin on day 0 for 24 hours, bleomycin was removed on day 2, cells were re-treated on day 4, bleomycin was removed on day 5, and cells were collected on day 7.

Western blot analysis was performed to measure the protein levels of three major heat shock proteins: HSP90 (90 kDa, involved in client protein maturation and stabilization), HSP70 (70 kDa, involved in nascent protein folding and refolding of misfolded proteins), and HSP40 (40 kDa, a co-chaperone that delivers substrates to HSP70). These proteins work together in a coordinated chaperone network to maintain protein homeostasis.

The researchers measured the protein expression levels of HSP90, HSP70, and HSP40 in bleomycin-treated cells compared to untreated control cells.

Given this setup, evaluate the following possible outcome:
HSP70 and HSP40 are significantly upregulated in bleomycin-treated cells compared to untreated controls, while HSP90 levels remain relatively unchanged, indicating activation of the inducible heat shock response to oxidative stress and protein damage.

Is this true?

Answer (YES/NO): NO